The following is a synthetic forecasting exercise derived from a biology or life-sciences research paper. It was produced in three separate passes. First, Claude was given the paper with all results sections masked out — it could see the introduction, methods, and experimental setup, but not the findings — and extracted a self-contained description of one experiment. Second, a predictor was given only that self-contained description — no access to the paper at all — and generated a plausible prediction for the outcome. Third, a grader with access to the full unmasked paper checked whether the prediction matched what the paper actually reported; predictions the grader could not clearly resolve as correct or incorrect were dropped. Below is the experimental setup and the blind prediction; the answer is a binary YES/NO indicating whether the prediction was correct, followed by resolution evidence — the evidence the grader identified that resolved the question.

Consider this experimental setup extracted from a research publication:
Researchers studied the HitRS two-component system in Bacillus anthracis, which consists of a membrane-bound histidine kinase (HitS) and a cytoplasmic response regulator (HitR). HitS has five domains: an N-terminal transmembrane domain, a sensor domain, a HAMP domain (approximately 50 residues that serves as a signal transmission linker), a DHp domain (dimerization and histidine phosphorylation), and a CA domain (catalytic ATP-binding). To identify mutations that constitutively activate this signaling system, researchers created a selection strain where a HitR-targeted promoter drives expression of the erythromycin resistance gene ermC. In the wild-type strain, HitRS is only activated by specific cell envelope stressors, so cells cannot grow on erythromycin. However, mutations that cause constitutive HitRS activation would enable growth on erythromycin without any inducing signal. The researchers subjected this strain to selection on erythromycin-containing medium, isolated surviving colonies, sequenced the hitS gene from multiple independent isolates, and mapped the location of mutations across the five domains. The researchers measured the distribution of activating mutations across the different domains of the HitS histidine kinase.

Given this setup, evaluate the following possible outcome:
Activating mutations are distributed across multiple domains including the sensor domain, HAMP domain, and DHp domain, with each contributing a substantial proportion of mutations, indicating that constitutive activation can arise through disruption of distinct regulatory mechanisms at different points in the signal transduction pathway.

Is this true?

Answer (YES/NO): NO